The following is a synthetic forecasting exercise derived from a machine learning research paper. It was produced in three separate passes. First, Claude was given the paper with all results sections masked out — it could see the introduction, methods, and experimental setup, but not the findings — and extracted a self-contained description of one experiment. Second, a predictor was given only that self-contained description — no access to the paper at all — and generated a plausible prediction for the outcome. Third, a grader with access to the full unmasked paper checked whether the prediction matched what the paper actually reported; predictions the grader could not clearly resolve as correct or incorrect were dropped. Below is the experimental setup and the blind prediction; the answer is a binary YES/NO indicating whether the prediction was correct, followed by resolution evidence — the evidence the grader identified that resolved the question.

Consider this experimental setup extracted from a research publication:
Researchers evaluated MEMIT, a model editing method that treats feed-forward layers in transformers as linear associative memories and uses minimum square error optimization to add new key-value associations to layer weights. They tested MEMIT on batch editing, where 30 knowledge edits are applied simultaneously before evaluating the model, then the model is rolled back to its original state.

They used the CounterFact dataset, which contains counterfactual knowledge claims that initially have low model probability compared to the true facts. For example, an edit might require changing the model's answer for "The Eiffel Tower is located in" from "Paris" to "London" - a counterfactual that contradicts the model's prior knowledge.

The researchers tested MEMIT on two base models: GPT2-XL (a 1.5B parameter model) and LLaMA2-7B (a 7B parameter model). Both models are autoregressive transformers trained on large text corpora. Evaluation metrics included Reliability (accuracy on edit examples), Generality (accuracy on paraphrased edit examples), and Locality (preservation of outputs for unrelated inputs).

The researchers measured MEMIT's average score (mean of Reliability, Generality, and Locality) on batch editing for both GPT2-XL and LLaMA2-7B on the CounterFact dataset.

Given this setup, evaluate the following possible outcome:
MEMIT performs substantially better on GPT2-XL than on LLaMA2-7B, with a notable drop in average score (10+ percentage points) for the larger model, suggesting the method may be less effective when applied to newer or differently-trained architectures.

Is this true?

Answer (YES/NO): YES